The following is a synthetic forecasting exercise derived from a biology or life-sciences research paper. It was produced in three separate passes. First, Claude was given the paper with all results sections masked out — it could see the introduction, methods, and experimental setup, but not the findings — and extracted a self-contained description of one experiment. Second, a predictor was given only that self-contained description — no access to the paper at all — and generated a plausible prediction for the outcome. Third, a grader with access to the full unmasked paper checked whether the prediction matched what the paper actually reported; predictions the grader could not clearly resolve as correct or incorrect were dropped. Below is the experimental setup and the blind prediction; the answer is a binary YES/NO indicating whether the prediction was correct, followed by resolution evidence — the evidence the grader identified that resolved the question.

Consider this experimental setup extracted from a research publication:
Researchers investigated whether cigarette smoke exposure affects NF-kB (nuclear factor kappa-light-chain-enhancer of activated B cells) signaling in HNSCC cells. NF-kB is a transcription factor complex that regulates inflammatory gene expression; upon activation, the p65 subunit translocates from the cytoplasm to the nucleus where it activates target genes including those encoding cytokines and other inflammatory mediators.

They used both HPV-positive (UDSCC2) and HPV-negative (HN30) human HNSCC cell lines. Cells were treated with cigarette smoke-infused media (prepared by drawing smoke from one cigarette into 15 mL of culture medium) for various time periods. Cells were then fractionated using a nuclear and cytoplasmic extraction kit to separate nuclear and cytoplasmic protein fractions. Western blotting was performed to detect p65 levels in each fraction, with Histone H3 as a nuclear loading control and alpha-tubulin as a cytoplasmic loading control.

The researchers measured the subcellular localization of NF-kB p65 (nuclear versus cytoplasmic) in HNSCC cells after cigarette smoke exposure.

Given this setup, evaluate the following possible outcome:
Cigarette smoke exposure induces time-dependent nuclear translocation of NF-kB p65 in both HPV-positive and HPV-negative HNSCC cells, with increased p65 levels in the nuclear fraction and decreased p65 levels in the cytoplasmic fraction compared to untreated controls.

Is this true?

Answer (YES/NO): NO